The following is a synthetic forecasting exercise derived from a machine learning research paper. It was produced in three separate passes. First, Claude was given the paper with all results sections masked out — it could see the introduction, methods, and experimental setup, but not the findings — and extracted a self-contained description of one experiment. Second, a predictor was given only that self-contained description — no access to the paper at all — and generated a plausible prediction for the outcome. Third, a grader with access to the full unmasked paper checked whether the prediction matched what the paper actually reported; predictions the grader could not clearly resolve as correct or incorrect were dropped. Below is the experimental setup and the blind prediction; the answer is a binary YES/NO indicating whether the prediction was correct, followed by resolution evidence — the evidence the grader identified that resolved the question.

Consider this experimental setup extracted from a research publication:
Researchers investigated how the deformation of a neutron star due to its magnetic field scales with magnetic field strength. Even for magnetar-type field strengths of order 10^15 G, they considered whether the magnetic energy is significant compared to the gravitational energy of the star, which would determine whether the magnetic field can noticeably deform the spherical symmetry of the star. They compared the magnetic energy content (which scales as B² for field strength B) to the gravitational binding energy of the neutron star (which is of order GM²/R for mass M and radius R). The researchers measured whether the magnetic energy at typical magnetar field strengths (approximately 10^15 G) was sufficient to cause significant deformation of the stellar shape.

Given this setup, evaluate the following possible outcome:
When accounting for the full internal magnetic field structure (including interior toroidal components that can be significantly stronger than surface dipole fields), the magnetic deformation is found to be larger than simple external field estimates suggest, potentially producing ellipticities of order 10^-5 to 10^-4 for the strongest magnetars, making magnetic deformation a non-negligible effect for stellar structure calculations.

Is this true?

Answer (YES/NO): NO